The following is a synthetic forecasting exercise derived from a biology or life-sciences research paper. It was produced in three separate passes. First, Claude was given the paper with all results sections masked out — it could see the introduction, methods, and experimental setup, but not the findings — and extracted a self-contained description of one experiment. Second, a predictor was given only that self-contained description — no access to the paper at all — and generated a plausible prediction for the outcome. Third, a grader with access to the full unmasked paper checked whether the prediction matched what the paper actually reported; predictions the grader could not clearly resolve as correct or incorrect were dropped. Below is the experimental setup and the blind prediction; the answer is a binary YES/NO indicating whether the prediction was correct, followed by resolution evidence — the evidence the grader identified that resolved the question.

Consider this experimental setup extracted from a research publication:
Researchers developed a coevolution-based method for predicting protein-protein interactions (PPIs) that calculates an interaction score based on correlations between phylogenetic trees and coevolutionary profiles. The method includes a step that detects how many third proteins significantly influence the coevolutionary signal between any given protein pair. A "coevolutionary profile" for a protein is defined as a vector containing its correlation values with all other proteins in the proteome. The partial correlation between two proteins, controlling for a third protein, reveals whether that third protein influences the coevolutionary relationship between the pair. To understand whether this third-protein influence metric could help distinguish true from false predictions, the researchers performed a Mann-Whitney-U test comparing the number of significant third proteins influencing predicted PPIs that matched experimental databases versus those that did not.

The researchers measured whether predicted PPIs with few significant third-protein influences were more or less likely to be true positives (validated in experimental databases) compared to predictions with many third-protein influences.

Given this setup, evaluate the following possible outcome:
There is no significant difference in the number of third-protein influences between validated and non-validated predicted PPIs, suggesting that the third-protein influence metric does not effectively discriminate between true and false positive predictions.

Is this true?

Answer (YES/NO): NO